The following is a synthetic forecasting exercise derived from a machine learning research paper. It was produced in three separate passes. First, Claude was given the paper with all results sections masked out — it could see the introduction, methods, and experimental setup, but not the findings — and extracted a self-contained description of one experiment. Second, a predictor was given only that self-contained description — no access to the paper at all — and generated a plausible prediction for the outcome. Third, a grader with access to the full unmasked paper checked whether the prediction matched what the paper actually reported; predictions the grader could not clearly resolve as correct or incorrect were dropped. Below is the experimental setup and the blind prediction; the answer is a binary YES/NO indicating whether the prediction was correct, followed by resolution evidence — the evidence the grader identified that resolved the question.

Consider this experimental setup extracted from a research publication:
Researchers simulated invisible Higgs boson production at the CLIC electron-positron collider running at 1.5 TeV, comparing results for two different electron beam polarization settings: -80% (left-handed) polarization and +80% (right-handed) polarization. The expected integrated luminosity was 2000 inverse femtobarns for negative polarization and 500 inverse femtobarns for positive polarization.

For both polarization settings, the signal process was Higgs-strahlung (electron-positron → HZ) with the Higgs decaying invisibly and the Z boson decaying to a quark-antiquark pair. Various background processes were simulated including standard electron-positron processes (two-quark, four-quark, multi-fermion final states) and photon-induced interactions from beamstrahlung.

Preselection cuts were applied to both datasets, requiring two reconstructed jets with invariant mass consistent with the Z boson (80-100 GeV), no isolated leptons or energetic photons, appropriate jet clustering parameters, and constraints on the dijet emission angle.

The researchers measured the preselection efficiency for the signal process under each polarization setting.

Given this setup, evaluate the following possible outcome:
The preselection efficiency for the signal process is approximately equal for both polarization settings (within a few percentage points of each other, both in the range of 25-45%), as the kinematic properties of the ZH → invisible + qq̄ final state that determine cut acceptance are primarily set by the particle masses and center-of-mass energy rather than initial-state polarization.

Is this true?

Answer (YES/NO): YES